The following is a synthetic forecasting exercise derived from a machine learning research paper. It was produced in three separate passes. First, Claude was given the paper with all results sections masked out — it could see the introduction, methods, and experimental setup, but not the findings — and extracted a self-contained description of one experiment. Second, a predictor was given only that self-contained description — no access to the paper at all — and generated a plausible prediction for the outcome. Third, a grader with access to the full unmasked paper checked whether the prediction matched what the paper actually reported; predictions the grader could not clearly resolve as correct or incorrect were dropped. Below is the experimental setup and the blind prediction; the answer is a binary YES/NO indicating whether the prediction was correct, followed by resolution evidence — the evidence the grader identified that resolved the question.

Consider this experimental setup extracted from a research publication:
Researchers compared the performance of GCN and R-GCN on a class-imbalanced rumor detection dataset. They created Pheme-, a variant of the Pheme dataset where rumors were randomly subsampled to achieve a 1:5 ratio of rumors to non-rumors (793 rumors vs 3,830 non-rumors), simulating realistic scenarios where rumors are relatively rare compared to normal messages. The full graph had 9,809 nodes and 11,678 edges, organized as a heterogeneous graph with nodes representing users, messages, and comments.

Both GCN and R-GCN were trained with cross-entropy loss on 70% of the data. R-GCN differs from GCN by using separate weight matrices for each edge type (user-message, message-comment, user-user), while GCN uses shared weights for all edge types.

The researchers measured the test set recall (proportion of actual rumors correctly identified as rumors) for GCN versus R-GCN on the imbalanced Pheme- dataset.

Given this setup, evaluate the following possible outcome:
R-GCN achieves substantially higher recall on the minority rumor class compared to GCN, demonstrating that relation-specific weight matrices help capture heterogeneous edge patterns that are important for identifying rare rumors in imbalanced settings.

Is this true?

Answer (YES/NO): YES